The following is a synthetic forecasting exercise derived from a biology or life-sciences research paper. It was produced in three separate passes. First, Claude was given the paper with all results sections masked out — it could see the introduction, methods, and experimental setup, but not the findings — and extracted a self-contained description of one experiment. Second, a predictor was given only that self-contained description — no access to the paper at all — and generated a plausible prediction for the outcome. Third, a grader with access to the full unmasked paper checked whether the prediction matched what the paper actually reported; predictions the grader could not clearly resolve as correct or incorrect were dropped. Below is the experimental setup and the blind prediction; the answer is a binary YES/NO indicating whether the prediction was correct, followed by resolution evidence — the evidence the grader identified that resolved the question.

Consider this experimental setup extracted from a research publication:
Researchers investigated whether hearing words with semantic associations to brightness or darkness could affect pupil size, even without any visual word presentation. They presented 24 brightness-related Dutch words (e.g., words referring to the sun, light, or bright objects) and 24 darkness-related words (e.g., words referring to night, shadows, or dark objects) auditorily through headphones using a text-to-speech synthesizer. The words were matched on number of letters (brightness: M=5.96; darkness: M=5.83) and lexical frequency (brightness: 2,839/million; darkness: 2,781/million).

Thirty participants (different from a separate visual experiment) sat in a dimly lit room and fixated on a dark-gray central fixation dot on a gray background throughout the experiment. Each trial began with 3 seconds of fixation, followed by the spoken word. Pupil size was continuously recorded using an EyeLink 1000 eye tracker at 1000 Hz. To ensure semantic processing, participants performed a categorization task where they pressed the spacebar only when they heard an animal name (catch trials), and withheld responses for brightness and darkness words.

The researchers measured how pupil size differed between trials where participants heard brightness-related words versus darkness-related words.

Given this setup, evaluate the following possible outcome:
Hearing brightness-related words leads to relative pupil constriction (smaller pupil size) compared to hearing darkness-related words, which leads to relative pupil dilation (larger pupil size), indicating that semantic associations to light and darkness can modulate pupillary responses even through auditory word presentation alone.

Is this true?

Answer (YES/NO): YES